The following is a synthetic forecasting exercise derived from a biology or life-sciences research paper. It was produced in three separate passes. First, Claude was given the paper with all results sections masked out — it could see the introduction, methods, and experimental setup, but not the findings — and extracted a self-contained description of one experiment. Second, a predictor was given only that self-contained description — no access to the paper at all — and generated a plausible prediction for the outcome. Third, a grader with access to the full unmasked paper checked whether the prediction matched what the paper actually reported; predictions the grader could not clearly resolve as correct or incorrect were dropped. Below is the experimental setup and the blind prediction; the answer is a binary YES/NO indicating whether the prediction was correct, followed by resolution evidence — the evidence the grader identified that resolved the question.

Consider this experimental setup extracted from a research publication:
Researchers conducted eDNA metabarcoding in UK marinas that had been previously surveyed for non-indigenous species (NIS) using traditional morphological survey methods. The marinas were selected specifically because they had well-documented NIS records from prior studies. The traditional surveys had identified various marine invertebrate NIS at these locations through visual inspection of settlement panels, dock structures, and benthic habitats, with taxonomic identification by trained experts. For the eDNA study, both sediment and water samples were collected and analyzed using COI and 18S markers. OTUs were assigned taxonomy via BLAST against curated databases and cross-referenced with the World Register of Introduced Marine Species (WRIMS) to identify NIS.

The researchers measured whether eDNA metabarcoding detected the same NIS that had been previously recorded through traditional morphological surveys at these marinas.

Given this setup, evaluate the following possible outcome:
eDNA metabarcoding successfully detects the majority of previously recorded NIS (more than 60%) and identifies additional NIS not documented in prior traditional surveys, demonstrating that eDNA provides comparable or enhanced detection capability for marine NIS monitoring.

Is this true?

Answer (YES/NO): NO